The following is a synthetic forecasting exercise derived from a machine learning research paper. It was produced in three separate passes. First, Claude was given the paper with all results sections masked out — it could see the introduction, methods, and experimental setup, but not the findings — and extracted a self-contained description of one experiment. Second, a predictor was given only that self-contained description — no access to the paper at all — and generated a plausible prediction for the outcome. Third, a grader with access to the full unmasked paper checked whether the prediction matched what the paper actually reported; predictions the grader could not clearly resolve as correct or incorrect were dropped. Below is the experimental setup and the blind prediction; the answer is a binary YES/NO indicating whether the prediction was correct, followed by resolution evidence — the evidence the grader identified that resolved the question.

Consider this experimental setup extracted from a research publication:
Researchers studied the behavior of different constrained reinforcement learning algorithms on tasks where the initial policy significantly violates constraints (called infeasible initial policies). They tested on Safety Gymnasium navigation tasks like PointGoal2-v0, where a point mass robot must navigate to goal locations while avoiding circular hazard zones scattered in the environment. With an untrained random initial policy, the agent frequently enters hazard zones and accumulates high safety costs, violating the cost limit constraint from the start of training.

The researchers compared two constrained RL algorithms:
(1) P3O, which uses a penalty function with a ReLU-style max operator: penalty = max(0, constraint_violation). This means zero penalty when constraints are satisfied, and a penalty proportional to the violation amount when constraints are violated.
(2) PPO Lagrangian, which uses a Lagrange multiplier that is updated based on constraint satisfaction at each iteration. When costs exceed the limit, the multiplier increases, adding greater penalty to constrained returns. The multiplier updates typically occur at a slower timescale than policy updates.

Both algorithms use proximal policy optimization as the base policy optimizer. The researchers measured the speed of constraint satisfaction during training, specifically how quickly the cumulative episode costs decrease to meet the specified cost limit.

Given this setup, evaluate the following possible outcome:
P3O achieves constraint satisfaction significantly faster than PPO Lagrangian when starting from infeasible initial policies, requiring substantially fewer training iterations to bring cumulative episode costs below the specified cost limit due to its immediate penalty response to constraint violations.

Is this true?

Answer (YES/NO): NO